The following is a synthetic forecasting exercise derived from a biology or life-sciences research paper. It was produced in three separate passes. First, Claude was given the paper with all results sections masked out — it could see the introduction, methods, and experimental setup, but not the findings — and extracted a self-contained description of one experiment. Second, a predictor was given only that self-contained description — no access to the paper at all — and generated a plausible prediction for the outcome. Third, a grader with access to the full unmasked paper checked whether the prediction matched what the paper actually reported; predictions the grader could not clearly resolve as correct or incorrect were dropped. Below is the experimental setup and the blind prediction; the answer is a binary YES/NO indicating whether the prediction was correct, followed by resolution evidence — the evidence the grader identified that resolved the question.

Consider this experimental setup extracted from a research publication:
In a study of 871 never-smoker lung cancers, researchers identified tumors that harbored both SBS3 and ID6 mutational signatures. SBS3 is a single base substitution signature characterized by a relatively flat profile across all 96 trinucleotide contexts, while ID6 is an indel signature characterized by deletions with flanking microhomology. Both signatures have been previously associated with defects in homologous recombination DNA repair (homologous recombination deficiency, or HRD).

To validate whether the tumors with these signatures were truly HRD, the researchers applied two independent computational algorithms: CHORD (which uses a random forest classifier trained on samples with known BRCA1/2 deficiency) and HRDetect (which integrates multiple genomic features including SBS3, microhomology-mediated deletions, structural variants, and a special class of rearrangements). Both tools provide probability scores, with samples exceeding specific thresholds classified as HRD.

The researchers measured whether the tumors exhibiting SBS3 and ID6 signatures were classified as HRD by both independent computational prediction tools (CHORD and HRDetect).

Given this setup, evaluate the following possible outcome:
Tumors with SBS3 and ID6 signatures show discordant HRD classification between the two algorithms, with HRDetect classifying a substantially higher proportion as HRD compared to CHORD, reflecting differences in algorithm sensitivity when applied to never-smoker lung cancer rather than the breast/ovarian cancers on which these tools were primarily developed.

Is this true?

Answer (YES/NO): NO